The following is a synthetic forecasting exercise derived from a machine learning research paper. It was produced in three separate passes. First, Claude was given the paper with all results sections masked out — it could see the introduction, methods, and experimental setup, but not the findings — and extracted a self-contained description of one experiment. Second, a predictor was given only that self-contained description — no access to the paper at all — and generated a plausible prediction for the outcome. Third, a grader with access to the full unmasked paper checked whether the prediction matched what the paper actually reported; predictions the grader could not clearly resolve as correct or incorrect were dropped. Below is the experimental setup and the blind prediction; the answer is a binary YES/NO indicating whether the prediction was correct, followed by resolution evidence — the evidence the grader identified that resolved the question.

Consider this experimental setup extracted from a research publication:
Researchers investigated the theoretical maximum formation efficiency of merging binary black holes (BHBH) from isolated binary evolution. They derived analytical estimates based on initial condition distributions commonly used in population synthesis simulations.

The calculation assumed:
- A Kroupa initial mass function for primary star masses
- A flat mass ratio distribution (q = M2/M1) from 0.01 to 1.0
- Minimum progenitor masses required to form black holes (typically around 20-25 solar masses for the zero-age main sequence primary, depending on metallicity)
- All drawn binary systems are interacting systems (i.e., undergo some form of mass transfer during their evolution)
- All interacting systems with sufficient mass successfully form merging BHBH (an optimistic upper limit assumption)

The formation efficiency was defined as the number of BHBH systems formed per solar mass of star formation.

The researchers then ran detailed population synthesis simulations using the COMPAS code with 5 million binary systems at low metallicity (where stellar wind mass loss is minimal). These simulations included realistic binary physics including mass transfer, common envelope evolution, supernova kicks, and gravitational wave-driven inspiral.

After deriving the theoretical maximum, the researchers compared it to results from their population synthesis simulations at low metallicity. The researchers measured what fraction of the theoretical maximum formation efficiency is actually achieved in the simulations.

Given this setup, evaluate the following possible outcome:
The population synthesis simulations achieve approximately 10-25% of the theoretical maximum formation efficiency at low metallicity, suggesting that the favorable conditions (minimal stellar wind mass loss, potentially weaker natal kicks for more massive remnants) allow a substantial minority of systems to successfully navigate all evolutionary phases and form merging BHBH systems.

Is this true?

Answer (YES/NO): YES